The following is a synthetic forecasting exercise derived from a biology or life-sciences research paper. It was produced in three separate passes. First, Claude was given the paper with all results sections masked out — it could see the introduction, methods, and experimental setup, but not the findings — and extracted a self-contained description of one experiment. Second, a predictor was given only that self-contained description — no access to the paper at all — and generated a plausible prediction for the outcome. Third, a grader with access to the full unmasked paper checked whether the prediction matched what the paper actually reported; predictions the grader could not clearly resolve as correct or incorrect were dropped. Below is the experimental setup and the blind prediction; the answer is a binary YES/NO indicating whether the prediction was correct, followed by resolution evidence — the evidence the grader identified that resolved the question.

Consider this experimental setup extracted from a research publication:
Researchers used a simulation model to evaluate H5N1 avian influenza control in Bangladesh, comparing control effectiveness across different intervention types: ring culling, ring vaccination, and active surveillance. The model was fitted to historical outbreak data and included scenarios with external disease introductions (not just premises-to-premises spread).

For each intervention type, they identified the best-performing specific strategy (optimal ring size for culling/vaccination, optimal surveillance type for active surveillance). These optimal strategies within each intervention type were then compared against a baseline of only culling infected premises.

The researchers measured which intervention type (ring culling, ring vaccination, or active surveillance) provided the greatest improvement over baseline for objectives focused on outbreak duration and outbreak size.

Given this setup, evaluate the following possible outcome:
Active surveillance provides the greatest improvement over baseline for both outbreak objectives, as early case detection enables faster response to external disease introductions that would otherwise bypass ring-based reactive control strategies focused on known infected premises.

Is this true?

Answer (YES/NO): NO